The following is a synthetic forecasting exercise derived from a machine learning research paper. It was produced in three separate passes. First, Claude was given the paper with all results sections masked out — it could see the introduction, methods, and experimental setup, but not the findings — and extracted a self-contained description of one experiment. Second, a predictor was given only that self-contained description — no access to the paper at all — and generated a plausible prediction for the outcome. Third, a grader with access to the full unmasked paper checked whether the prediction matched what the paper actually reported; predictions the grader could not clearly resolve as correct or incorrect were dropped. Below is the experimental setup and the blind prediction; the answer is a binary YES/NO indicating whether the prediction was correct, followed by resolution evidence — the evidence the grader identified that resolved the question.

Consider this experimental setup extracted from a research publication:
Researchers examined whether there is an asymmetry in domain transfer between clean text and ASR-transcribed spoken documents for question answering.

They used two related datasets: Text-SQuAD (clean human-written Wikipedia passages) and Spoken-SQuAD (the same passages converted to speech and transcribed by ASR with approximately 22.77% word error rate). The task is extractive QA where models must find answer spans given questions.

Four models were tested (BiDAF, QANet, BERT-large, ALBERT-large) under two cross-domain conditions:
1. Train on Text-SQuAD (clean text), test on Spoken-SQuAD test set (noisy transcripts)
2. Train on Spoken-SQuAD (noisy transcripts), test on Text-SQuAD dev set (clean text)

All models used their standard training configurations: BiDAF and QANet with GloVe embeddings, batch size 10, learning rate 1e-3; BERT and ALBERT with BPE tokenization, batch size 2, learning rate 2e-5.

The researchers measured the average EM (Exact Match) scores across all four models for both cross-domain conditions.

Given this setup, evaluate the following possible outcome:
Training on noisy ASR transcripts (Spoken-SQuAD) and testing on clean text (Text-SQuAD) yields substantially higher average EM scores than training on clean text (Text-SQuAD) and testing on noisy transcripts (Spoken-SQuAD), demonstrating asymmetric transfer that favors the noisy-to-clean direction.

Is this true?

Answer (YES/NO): NO